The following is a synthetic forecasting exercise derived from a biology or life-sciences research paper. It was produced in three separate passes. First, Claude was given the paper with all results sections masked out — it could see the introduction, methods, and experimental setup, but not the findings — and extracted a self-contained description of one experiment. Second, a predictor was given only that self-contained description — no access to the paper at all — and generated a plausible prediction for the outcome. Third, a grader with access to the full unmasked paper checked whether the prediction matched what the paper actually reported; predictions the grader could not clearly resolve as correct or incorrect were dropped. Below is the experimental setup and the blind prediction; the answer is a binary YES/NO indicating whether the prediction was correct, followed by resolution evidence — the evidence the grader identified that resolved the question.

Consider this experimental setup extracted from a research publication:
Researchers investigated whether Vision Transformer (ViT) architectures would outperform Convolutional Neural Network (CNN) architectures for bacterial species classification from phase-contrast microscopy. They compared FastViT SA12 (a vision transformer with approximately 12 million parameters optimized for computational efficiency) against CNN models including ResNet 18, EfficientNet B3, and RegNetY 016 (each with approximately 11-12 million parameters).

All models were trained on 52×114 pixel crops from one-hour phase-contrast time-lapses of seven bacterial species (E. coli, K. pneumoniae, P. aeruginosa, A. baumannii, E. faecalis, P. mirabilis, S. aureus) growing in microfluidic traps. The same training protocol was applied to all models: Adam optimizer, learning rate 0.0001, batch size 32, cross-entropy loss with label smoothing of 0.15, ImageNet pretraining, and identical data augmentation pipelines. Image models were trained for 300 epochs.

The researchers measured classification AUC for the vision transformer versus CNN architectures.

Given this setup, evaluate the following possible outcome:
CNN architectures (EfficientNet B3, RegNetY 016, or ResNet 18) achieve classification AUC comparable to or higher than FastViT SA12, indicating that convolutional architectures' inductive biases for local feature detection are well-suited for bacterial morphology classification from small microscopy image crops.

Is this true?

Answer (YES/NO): YES